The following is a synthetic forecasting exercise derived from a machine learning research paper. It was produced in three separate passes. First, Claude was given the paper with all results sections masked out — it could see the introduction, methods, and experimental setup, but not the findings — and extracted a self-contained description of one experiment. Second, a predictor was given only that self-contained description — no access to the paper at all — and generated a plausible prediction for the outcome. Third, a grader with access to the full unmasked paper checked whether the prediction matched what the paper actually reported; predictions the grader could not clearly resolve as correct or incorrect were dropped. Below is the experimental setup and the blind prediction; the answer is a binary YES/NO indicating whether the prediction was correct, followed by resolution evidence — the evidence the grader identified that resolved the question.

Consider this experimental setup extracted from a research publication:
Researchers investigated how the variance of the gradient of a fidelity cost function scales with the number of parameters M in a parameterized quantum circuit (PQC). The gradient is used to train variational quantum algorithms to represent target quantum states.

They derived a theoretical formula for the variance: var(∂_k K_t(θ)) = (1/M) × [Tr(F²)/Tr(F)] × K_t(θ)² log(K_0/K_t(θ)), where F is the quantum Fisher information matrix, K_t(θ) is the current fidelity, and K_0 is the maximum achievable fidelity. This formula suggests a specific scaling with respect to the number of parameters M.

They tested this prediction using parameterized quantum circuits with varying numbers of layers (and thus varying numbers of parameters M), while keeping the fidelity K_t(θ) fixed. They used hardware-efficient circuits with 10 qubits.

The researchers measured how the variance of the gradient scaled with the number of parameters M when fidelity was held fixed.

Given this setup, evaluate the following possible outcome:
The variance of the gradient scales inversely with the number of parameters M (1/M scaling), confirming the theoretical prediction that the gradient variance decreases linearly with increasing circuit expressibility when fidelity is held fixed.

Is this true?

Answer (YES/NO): YES